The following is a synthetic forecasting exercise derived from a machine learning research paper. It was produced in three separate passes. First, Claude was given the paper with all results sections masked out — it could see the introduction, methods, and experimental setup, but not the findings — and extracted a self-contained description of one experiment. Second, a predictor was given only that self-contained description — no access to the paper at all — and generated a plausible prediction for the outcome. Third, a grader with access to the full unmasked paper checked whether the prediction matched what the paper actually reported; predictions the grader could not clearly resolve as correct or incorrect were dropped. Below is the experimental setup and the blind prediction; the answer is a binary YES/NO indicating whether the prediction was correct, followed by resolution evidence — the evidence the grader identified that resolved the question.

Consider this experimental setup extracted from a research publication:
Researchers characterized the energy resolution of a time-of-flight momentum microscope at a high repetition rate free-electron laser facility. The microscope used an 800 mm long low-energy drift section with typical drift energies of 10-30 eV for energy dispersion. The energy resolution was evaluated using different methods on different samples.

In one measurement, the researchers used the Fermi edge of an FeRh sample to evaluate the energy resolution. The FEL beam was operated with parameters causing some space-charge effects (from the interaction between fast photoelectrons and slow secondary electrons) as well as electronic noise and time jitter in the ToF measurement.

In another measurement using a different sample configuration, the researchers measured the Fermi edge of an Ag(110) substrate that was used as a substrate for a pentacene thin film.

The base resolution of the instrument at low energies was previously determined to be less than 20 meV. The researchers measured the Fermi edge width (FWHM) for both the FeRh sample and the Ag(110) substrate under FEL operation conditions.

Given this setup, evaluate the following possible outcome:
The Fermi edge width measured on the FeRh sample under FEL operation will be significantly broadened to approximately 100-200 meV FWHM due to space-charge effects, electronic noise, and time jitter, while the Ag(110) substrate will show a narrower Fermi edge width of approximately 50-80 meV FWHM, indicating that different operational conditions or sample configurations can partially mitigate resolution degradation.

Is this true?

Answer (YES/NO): YES